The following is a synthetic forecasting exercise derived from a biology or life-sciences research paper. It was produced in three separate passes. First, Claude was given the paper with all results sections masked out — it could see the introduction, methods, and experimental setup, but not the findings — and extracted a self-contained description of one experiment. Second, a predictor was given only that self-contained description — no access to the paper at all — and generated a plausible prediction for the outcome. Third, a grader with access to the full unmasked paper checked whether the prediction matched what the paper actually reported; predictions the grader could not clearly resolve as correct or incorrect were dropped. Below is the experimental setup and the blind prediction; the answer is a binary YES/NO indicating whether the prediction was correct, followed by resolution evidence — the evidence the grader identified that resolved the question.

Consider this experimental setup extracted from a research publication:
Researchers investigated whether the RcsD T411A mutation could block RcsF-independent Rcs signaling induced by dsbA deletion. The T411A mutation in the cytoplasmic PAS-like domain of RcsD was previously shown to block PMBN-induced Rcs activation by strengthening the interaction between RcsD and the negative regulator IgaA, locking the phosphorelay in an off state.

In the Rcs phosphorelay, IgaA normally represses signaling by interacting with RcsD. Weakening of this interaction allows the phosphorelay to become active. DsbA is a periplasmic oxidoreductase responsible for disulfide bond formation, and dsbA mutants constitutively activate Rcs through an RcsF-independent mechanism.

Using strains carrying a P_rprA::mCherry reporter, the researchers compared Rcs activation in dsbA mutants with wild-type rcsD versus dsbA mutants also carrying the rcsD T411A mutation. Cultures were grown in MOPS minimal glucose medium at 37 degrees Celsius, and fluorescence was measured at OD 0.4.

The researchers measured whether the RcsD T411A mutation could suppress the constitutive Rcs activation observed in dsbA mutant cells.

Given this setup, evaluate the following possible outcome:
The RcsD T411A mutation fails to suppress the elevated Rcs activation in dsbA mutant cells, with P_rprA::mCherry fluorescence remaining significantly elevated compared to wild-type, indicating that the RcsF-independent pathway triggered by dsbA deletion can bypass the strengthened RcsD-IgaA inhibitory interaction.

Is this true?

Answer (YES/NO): NO